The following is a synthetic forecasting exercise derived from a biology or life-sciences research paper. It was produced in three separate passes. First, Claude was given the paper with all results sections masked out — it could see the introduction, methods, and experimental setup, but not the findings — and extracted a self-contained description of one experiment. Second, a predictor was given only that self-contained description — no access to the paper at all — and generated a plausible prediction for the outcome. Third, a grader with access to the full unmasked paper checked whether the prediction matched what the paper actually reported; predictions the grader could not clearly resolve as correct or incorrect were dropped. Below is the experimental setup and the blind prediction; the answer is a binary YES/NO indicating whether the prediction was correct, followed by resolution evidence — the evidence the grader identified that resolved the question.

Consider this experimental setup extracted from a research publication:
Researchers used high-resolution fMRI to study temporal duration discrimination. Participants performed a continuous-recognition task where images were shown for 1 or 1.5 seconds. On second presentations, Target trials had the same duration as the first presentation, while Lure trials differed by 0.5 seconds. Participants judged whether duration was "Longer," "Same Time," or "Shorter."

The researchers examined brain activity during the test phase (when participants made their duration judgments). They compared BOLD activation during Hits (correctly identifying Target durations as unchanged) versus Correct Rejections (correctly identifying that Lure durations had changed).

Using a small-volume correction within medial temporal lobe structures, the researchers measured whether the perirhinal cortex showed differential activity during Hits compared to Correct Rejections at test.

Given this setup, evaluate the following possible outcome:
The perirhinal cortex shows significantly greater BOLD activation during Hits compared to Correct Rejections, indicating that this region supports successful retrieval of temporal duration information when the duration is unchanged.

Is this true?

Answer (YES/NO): YES